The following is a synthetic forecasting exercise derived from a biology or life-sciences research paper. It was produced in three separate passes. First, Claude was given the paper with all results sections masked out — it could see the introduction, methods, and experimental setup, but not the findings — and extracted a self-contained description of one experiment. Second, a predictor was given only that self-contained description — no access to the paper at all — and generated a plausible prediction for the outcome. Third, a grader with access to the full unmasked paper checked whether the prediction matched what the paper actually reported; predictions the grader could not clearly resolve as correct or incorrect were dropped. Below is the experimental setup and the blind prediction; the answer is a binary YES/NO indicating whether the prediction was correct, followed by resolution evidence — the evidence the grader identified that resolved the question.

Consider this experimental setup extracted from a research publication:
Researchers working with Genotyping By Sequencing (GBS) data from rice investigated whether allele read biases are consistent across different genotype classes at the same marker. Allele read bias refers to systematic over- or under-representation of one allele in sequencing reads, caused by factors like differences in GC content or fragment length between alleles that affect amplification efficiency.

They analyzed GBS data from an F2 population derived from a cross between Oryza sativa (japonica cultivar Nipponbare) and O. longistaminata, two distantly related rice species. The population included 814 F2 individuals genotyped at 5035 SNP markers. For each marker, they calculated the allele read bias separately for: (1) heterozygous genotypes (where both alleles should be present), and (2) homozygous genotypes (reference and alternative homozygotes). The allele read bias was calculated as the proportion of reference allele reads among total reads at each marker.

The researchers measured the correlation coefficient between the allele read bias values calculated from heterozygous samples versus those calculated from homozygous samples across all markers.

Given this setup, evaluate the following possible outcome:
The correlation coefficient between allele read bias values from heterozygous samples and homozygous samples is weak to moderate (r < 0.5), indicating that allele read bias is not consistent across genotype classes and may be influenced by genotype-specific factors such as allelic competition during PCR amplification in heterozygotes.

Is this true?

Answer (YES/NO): NO